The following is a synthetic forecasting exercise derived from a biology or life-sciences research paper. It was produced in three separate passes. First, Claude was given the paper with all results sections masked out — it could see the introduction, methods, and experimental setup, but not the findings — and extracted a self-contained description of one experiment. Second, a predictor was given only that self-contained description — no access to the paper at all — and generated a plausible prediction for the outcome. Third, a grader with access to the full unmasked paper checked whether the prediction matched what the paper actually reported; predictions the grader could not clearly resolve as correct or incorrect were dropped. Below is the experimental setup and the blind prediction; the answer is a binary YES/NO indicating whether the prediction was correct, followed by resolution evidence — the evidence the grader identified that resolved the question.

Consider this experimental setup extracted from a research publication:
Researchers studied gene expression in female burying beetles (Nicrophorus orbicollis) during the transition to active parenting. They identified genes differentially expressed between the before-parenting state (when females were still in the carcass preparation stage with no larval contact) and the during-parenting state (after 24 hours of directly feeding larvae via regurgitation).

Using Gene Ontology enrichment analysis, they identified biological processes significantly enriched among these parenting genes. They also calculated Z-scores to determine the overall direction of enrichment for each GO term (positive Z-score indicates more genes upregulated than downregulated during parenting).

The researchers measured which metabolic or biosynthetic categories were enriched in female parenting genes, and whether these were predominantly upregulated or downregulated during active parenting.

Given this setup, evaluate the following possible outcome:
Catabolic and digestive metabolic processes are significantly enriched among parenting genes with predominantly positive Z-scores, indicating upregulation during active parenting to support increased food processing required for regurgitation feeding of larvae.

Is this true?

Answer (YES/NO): YES